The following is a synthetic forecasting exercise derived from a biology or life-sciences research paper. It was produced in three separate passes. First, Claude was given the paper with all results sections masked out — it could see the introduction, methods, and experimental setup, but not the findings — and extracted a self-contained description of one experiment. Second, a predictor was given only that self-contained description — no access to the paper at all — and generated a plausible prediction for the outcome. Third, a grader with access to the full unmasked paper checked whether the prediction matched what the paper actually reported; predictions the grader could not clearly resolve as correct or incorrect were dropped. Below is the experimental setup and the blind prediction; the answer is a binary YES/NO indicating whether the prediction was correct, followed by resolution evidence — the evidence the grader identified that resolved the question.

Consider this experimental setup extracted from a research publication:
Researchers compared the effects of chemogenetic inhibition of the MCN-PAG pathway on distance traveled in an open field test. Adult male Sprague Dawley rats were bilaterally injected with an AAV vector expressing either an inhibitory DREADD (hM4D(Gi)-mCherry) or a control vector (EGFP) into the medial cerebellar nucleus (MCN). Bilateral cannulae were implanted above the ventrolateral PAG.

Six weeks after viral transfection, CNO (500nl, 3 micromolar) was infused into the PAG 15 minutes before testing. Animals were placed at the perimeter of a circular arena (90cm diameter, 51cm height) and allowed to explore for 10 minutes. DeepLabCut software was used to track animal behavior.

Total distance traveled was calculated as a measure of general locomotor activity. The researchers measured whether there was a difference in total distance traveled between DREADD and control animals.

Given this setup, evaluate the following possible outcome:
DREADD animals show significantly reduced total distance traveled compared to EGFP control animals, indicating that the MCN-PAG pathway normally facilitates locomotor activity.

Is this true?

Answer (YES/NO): NO